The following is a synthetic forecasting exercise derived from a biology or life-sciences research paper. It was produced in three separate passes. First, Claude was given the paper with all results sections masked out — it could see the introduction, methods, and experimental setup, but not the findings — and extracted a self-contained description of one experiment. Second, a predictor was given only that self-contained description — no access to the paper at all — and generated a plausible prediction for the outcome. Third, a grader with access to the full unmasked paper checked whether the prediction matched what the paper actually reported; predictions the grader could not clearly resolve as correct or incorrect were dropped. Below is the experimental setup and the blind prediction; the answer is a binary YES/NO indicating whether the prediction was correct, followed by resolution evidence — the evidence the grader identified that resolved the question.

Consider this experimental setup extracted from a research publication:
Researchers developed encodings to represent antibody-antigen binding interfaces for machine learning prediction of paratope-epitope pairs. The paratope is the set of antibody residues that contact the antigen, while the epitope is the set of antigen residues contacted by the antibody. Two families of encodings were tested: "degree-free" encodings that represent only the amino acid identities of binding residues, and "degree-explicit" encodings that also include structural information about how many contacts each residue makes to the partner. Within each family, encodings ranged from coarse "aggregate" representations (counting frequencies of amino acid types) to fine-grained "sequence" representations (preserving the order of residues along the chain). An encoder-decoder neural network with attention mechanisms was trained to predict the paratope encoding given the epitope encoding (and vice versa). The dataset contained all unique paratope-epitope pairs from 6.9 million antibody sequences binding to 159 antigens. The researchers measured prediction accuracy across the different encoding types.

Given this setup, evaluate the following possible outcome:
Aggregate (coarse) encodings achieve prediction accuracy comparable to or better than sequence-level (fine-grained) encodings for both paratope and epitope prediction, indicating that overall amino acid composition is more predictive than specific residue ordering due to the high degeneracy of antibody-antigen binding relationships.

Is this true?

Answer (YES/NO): YES